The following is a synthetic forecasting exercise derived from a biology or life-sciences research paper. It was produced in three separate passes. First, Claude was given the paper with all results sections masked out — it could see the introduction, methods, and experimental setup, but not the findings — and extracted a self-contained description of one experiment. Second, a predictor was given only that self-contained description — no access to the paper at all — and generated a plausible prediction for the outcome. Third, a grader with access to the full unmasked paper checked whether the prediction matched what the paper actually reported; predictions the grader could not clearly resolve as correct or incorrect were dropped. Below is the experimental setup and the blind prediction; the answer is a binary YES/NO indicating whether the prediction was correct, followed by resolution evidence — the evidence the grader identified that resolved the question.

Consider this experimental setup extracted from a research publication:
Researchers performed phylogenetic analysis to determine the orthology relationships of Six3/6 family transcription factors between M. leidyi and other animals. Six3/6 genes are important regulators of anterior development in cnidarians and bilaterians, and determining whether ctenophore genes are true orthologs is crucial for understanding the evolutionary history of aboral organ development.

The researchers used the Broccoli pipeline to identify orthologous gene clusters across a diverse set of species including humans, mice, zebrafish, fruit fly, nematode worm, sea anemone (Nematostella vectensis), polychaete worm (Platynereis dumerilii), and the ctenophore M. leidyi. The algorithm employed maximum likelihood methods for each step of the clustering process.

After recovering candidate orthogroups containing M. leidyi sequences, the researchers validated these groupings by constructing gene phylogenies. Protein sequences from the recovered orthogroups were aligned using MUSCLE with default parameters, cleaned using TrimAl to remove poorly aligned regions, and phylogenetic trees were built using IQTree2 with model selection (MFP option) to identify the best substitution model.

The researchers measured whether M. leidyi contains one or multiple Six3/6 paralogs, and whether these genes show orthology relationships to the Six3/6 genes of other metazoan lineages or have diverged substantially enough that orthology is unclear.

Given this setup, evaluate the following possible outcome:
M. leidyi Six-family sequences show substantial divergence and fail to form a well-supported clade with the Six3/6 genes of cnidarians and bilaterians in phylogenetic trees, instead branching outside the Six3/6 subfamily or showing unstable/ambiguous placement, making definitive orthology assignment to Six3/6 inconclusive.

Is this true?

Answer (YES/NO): NO